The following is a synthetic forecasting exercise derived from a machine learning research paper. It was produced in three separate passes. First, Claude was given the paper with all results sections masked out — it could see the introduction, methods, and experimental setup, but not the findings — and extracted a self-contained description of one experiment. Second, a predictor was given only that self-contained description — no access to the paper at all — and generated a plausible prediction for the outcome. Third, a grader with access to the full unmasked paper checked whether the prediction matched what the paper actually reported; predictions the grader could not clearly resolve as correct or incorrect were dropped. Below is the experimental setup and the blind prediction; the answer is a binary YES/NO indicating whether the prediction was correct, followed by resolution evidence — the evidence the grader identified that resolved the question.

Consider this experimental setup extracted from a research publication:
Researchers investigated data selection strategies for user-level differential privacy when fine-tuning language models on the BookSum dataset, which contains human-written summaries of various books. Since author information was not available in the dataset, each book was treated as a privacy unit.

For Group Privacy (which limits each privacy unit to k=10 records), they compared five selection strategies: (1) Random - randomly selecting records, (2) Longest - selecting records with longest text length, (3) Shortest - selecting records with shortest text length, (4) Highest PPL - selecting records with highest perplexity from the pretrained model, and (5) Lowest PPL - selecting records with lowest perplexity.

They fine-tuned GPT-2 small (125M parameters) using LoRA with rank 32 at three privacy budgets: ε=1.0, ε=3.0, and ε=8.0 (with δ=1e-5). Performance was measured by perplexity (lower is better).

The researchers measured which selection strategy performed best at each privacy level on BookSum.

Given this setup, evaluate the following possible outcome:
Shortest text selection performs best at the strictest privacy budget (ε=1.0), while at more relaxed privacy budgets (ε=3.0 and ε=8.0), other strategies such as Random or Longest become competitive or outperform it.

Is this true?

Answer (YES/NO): NO